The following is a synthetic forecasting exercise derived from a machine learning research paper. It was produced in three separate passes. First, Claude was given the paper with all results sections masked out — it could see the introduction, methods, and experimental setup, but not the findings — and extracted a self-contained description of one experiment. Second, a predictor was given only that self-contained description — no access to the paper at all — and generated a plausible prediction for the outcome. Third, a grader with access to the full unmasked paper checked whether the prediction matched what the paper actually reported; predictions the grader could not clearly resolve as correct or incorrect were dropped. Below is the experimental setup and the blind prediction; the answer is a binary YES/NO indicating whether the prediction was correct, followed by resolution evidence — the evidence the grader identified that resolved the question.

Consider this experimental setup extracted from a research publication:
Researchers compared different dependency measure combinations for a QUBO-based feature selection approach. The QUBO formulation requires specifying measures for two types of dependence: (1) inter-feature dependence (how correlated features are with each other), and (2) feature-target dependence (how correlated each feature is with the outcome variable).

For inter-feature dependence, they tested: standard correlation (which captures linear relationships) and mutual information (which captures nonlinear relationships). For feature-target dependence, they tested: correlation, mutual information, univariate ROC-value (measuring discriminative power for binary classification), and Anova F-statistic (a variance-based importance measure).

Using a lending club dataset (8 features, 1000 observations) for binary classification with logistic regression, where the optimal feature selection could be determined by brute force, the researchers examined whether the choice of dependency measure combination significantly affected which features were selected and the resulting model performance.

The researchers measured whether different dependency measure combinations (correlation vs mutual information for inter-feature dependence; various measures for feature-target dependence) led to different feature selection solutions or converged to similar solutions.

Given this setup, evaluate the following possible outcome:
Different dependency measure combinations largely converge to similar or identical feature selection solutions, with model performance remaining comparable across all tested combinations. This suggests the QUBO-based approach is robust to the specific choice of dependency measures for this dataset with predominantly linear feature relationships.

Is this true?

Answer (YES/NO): NO